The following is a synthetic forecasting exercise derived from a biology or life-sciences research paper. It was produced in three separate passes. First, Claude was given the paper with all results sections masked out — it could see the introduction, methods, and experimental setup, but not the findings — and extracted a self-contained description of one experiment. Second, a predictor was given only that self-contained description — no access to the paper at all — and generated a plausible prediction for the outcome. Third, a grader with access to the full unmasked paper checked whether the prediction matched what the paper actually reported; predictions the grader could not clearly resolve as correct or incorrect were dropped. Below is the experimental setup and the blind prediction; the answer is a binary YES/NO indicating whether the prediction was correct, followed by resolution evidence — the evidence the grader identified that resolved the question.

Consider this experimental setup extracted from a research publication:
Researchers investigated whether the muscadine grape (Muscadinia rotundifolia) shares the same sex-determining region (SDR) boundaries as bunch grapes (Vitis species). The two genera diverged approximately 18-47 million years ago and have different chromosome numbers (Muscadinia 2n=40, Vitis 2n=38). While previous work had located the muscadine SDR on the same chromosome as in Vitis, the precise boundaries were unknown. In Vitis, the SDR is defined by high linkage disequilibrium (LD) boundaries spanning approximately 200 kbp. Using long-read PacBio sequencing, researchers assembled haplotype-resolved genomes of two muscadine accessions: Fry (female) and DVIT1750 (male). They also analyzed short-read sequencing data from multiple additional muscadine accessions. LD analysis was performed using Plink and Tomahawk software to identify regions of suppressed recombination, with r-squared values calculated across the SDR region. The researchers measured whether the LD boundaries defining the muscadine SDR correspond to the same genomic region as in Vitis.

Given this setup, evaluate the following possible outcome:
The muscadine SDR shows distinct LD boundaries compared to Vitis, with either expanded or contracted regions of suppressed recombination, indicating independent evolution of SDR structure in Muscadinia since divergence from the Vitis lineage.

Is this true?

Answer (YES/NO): NO